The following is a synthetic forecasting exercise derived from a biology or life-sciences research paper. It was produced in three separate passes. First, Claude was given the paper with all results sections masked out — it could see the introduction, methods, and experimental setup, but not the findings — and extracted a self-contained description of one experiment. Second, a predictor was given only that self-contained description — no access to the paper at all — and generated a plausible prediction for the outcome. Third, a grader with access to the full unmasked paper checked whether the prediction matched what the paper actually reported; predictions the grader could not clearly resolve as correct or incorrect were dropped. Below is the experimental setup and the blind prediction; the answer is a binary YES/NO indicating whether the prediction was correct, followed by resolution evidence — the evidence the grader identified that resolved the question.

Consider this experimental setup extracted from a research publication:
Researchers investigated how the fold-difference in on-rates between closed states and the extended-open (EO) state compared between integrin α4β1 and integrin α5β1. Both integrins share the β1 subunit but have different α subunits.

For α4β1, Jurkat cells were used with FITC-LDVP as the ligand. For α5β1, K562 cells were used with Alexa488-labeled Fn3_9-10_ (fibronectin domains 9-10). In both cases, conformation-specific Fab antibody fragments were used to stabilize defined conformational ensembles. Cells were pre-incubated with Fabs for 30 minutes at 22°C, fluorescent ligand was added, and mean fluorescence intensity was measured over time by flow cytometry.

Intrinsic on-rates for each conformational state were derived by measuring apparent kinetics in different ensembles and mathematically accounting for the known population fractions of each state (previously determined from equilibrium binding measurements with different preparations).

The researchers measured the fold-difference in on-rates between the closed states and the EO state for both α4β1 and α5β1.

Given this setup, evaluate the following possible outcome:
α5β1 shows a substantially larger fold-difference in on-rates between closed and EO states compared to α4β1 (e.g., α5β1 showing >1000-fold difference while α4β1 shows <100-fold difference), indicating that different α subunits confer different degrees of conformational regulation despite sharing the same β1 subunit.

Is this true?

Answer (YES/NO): NO